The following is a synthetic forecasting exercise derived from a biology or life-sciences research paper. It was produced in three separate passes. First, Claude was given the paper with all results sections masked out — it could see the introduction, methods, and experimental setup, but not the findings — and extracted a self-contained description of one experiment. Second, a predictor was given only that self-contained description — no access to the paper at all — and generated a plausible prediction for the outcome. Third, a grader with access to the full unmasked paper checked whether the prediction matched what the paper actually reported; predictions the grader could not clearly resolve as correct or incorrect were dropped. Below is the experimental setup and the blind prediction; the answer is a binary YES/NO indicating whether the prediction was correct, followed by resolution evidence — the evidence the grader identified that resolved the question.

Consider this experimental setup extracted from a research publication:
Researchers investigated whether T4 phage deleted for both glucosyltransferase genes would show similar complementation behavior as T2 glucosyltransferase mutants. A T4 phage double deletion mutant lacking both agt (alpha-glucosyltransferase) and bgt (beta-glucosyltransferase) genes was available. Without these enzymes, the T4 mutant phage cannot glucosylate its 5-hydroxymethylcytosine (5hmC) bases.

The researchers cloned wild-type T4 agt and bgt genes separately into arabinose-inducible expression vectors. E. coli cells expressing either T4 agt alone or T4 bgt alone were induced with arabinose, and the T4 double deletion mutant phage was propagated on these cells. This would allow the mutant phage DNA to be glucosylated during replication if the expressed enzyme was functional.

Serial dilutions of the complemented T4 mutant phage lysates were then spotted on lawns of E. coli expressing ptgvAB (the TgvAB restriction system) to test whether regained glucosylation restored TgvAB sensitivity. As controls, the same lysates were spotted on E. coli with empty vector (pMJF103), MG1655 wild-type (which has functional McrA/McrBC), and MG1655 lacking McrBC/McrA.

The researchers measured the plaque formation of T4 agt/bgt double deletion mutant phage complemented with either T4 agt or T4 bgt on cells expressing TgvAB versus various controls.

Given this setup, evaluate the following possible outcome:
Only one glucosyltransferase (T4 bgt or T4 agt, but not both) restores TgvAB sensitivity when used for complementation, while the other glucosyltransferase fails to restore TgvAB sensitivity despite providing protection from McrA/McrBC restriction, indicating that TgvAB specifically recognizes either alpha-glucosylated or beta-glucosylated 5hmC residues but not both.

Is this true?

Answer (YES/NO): NO